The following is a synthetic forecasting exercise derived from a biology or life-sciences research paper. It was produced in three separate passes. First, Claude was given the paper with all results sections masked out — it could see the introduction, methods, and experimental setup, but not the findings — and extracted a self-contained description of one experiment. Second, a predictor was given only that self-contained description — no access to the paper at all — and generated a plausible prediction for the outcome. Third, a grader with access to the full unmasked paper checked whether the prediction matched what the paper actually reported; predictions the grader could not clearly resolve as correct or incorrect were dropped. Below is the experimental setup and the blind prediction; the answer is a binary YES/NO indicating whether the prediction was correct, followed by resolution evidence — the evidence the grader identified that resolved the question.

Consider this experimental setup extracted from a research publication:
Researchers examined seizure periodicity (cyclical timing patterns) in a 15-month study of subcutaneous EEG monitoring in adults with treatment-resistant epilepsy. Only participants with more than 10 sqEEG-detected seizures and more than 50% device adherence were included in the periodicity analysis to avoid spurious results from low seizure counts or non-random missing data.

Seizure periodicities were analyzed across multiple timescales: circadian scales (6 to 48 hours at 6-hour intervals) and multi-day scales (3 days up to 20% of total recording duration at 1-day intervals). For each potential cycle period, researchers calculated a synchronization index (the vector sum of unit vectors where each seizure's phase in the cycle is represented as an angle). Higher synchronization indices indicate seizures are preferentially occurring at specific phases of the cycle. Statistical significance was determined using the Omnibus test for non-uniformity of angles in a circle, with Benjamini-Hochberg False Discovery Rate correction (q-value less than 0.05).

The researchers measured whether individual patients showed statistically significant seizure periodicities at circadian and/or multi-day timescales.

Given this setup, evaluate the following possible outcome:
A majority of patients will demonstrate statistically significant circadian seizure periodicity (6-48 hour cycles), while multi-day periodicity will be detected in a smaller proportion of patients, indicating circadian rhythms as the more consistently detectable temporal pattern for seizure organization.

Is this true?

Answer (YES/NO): YES